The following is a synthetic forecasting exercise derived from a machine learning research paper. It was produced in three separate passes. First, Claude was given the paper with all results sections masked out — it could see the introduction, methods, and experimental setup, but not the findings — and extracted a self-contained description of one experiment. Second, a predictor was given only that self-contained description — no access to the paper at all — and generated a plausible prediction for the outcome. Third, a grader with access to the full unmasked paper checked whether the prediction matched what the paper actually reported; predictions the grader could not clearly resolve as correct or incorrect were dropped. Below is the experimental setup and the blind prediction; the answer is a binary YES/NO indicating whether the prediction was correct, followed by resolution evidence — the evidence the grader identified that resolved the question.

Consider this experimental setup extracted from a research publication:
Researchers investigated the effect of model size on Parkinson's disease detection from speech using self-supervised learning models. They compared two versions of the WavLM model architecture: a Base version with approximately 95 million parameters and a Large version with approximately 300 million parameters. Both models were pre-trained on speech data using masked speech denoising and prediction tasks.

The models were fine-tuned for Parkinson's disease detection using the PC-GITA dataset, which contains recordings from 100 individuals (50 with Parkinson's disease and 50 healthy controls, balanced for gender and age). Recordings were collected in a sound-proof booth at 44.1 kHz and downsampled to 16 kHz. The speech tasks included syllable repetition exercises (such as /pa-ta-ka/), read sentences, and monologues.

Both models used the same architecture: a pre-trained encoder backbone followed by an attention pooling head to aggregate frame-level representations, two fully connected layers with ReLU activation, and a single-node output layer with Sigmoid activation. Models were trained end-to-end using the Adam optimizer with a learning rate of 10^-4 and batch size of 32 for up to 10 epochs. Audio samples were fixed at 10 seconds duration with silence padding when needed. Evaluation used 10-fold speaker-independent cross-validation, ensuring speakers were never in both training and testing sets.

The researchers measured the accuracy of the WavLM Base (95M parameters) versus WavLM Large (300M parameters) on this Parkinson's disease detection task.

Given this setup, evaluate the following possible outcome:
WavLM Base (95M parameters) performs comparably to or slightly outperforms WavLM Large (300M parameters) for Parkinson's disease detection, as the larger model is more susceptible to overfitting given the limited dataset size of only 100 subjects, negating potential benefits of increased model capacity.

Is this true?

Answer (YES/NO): YES